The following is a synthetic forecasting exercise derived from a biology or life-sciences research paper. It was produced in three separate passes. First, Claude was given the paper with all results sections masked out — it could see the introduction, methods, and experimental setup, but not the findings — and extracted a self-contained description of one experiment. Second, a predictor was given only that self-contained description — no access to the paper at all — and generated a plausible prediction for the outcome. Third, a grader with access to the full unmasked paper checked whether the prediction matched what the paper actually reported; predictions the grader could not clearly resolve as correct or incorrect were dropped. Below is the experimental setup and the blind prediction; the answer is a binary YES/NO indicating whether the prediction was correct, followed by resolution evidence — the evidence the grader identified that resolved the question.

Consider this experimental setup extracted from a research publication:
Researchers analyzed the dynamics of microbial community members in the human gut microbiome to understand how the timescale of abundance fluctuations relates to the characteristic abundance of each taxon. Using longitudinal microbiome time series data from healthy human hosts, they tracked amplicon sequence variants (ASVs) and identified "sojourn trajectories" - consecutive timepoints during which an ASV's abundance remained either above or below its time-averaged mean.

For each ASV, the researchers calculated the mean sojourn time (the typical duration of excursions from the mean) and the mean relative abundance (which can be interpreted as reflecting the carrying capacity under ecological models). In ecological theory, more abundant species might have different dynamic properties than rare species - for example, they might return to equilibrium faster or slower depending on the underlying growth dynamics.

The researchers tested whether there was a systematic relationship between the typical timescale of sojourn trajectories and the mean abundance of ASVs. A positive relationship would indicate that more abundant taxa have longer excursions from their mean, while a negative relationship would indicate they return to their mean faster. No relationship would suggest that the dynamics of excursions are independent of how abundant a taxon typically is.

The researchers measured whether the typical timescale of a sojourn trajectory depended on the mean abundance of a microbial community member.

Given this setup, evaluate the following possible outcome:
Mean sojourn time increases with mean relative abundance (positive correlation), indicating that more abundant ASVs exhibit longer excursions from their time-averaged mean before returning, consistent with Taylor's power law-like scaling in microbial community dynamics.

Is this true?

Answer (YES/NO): NO